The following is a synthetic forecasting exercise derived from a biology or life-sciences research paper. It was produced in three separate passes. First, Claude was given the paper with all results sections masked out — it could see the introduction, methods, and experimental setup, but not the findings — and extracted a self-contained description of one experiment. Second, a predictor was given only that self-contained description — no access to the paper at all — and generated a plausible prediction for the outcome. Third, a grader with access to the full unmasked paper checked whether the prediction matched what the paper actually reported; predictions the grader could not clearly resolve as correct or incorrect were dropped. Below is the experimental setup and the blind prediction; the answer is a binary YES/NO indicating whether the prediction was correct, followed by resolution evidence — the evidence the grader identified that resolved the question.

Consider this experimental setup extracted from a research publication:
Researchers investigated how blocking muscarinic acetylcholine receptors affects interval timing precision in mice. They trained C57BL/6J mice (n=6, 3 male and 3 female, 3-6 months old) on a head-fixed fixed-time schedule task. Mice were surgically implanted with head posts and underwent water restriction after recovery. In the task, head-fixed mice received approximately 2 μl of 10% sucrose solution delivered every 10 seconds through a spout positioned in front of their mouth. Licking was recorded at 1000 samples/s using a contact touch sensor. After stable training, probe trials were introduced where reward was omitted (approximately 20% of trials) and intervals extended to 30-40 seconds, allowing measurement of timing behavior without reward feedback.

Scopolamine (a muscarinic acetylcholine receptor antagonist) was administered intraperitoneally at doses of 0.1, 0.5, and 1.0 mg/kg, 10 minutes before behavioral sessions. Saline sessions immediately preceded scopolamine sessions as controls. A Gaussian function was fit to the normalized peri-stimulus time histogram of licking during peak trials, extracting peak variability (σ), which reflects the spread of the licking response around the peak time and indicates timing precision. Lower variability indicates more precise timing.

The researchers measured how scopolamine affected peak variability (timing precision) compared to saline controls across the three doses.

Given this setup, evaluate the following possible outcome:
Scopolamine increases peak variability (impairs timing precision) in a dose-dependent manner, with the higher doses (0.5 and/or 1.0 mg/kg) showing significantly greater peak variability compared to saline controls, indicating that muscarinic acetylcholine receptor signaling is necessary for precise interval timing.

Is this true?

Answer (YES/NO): YES